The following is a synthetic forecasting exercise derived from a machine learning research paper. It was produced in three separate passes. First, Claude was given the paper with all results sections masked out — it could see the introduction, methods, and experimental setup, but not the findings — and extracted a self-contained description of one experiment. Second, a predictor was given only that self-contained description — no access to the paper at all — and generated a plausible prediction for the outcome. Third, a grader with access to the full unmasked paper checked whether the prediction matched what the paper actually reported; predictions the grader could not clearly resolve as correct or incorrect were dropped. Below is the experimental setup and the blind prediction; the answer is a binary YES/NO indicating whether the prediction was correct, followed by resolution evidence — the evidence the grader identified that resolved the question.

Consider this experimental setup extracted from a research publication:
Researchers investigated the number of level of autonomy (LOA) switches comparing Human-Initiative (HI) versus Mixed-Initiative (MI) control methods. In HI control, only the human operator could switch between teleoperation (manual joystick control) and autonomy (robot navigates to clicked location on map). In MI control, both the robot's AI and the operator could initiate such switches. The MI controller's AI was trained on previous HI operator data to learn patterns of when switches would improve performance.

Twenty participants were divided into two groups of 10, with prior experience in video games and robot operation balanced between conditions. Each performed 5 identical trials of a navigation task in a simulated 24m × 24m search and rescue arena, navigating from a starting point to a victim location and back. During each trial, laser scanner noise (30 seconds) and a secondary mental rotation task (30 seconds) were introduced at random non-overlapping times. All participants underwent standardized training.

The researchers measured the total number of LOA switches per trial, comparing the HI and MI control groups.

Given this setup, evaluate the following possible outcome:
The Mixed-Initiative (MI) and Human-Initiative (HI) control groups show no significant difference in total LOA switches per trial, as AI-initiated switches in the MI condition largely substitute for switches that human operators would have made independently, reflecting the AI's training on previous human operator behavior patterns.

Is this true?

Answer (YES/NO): YES